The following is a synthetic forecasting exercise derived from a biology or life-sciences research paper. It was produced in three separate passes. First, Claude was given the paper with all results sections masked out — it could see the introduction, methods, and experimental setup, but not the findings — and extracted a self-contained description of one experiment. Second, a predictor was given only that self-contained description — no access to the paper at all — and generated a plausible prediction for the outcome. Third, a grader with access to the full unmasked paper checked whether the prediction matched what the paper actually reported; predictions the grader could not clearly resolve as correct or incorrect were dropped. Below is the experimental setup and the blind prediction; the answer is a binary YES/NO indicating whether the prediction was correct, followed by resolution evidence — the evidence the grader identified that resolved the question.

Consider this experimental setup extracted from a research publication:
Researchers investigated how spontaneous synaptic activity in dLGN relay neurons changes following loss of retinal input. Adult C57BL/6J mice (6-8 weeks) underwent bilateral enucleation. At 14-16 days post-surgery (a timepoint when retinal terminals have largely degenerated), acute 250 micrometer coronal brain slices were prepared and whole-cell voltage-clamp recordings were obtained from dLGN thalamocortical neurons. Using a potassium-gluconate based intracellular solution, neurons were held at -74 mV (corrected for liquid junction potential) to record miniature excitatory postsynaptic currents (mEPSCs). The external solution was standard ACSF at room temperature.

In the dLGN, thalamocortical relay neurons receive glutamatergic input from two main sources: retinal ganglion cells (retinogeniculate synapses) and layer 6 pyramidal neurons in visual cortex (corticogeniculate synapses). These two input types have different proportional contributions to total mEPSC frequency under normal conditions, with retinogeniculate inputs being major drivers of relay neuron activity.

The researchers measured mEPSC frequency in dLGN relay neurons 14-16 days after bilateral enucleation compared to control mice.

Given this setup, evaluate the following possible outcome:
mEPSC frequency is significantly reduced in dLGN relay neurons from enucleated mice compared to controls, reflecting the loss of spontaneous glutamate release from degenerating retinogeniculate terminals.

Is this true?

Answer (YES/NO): NO